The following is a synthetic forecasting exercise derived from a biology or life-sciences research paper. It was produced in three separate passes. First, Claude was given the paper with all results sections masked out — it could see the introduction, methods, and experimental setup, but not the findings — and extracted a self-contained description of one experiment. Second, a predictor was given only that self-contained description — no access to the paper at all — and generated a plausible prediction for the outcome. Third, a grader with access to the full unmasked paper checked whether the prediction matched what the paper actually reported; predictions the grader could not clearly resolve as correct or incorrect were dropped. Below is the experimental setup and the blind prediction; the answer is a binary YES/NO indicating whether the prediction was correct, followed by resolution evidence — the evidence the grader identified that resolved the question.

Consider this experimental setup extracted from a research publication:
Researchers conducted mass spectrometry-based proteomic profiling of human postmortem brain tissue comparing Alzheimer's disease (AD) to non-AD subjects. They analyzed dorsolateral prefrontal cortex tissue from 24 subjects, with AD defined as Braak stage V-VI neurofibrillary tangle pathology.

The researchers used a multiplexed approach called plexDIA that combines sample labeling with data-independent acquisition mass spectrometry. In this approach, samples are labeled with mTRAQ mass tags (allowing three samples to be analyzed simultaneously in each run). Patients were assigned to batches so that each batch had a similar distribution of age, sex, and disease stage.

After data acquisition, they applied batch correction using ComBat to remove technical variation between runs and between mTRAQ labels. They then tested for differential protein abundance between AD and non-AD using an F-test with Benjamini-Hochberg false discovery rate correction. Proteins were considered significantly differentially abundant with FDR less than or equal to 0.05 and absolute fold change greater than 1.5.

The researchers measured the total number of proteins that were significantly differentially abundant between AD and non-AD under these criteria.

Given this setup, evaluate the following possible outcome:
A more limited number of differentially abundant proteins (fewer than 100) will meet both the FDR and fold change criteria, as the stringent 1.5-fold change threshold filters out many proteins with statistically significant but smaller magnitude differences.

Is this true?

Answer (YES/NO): NO